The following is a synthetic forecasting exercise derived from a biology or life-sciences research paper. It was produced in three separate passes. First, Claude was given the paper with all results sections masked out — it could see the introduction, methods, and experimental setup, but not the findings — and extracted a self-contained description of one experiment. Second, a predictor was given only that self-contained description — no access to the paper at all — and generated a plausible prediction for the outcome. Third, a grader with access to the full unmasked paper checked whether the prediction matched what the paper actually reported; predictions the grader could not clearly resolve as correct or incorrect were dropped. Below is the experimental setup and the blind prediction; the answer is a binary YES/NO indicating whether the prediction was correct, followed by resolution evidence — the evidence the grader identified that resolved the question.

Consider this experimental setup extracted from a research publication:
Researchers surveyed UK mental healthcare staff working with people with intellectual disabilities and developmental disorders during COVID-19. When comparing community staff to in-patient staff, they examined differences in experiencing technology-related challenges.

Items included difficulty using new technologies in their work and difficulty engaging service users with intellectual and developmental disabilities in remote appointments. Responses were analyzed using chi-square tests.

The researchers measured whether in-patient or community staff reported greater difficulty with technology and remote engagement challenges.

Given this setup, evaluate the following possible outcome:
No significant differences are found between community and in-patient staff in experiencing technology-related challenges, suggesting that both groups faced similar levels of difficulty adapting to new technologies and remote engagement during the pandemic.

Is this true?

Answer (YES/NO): NO